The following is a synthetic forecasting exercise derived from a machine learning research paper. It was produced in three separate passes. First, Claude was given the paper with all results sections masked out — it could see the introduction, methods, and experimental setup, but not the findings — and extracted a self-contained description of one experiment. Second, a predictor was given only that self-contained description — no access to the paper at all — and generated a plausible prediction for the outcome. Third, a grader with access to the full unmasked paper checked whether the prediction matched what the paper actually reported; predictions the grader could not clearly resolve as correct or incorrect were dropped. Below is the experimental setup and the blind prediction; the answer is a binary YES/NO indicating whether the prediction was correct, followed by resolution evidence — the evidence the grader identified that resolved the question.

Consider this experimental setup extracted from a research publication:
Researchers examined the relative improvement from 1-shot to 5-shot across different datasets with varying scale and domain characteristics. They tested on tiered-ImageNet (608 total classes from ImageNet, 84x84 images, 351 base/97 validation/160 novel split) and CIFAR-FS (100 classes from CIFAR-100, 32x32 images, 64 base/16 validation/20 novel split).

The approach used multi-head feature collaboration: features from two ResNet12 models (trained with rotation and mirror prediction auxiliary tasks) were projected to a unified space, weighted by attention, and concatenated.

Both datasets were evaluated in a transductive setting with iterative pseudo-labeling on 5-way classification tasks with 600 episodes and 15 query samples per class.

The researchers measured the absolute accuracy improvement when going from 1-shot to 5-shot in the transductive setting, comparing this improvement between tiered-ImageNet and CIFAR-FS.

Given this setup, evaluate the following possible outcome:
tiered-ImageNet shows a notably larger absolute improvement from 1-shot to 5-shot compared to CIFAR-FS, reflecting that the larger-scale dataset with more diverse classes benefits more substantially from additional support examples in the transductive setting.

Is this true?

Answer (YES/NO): NO